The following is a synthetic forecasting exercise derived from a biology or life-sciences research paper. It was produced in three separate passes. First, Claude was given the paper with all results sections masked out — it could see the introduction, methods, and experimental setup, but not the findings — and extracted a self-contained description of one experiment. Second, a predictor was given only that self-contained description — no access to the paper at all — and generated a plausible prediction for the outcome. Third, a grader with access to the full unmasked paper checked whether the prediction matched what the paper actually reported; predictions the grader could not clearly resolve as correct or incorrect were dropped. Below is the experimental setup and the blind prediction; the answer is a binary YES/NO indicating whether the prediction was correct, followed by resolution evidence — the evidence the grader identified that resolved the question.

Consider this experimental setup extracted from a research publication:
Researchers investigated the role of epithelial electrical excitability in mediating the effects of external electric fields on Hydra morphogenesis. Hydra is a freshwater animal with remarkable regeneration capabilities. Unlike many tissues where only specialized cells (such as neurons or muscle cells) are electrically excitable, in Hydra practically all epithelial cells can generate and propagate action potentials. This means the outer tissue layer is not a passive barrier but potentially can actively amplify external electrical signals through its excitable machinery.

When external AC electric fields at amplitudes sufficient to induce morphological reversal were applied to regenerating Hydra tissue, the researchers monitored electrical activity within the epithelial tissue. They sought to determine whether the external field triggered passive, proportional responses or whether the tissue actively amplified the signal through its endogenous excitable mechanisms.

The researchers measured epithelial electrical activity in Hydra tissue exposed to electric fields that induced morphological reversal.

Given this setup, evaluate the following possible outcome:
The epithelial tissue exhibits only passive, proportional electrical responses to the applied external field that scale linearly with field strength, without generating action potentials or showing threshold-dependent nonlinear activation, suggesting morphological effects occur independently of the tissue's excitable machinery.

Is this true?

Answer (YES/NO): NO